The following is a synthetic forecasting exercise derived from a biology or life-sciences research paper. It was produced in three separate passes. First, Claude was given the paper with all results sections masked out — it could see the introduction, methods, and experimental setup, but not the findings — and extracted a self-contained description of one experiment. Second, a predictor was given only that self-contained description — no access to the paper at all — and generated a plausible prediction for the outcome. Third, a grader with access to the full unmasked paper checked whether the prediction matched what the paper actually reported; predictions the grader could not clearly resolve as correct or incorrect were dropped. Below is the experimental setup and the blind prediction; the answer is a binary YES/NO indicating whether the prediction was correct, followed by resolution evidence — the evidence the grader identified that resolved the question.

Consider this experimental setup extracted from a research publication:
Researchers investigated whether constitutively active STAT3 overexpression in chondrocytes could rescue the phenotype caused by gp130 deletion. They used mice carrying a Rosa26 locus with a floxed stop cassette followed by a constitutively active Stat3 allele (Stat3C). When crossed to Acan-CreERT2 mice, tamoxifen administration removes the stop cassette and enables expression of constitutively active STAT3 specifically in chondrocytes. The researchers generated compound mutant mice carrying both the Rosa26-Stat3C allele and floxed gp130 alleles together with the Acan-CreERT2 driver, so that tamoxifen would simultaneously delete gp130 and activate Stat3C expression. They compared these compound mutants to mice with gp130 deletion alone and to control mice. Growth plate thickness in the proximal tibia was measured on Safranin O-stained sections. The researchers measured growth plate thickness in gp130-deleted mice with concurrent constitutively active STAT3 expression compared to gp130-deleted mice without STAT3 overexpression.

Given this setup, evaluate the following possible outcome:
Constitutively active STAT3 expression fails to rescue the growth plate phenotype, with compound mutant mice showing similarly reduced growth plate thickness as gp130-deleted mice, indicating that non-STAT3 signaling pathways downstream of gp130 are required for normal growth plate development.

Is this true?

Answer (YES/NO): NO